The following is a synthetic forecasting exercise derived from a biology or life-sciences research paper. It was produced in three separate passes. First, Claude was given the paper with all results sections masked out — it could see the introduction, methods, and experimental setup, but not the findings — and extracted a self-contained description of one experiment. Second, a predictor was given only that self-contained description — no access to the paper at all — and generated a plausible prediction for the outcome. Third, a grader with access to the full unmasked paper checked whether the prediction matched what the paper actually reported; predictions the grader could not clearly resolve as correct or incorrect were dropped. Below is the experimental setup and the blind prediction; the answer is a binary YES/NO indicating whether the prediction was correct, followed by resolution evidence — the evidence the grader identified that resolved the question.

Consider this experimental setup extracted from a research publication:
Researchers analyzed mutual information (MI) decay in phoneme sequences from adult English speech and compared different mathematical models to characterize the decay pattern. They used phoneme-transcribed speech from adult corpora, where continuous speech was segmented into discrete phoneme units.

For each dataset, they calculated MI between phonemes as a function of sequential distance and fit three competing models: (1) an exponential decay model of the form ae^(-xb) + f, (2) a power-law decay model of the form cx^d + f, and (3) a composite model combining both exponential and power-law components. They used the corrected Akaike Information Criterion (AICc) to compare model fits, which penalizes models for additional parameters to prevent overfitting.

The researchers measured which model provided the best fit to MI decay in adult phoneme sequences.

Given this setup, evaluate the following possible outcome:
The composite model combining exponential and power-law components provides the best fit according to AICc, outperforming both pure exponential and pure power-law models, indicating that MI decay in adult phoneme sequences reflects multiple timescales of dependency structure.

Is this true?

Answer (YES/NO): YES